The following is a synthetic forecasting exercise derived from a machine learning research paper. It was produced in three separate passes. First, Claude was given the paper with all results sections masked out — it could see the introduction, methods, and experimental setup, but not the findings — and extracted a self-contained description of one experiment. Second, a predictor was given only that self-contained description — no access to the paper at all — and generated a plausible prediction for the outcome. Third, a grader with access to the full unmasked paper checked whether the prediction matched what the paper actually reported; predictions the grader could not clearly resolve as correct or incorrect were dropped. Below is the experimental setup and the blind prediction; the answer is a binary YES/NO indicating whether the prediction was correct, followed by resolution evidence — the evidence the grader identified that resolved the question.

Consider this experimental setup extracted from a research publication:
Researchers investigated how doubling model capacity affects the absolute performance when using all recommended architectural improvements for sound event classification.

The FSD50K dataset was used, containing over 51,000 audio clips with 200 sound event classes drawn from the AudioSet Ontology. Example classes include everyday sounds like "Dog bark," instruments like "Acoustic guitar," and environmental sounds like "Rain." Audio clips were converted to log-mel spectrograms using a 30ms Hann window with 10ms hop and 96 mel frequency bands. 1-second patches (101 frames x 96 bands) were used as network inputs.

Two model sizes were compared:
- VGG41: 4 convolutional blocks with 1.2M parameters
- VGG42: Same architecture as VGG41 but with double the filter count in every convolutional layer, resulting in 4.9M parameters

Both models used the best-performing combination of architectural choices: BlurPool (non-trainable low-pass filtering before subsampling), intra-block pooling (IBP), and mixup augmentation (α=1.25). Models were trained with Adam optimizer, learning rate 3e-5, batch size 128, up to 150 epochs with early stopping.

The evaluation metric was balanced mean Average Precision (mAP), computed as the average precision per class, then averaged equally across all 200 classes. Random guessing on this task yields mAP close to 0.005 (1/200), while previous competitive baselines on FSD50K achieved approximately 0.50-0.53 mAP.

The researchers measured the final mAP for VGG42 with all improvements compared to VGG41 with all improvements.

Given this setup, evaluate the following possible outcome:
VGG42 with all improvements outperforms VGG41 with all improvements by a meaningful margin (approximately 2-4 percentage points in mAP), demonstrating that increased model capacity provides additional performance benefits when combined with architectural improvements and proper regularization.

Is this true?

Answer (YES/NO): YES